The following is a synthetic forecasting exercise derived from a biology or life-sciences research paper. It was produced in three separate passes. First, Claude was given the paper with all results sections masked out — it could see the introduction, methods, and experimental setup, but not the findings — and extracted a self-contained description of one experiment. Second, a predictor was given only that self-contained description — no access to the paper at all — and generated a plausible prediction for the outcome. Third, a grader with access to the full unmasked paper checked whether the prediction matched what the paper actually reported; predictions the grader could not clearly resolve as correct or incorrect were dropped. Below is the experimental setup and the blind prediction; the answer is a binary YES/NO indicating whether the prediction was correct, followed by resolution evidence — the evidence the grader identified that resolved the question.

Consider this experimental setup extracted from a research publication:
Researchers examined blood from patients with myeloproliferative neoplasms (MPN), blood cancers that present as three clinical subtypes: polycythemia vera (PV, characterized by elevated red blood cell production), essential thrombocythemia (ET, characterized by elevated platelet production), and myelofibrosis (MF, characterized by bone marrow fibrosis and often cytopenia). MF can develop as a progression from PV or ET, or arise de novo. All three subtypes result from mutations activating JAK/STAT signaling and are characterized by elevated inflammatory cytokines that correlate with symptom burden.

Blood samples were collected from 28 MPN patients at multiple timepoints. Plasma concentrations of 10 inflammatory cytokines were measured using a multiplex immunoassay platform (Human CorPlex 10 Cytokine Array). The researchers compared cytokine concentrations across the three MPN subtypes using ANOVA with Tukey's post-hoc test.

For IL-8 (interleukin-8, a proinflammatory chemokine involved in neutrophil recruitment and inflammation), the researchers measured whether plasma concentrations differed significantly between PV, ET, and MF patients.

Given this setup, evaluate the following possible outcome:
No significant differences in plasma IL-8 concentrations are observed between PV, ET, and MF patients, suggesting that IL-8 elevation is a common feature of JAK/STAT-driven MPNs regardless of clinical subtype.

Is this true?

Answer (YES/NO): NO